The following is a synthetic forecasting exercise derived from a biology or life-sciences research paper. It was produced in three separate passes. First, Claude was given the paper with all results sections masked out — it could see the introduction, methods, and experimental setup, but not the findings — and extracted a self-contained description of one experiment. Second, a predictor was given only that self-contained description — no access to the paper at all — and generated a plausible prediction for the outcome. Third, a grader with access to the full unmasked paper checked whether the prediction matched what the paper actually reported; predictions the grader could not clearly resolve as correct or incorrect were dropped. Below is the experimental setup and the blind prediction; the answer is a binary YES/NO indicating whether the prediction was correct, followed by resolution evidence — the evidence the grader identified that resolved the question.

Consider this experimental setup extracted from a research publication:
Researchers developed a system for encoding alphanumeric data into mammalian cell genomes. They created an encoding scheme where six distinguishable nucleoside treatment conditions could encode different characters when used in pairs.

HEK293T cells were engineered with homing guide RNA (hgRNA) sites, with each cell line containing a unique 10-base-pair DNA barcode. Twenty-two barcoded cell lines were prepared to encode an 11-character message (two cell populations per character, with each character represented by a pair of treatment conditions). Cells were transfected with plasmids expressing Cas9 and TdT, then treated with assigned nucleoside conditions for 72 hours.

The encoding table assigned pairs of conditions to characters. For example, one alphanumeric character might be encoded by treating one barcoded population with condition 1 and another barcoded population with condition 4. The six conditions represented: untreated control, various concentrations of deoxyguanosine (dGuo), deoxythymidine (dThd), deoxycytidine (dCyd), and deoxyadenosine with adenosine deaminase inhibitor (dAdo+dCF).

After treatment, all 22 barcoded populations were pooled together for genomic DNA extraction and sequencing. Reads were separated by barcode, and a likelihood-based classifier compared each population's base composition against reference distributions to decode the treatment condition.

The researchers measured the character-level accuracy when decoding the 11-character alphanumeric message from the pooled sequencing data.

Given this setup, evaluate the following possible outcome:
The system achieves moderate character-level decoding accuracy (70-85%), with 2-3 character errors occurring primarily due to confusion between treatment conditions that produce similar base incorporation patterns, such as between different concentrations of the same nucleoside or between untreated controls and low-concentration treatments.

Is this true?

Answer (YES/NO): NO